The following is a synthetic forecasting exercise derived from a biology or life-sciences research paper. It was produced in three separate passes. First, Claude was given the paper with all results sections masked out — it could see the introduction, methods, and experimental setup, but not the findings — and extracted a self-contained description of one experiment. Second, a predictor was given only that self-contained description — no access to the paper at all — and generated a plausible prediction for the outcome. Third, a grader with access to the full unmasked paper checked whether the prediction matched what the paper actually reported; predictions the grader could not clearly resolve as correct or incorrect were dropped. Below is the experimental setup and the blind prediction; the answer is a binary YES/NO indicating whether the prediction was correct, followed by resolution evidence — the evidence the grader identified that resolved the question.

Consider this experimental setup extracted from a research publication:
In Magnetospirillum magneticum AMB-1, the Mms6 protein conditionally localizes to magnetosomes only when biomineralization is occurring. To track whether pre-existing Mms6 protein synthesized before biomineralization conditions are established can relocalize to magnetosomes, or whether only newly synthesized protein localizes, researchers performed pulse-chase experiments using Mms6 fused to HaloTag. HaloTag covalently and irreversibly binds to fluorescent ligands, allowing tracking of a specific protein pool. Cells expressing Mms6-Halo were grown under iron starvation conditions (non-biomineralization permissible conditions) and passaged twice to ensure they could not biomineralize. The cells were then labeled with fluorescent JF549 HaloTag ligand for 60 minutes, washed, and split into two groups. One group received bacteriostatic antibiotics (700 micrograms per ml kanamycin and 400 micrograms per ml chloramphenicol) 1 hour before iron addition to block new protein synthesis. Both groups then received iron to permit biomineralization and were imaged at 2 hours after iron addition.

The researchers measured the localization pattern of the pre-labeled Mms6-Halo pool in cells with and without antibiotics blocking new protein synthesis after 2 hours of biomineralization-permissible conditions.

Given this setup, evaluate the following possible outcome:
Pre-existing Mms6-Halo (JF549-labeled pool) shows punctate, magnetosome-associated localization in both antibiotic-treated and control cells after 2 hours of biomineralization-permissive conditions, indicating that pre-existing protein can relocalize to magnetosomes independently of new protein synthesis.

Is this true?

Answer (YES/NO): YES